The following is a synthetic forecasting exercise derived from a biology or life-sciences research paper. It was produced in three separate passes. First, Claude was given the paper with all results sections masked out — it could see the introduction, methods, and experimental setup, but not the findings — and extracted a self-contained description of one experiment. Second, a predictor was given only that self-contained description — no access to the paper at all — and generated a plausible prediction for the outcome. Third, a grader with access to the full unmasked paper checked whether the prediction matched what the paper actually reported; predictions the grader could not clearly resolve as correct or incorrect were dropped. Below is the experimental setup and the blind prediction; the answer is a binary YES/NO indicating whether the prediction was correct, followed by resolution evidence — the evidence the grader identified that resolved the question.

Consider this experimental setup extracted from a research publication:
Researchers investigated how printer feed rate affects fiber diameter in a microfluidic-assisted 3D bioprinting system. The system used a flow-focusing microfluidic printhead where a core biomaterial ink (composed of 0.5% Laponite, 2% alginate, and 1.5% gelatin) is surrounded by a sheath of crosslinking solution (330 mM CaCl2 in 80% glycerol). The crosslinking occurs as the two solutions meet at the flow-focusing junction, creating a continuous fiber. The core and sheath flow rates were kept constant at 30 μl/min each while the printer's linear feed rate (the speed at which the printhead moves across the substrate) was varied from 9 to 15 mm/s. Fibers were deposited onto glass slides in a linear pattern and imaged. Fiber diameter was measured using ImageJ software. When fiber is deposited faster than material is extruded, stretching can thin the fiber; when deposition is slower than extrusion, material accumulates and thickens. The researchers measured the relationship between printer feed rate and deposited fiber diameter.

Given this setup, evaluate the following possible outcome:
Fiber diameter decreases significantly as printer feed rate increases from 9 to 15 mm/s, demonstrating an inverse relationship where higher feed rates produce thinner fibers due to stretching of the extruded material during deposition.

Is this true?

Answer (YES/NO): YES